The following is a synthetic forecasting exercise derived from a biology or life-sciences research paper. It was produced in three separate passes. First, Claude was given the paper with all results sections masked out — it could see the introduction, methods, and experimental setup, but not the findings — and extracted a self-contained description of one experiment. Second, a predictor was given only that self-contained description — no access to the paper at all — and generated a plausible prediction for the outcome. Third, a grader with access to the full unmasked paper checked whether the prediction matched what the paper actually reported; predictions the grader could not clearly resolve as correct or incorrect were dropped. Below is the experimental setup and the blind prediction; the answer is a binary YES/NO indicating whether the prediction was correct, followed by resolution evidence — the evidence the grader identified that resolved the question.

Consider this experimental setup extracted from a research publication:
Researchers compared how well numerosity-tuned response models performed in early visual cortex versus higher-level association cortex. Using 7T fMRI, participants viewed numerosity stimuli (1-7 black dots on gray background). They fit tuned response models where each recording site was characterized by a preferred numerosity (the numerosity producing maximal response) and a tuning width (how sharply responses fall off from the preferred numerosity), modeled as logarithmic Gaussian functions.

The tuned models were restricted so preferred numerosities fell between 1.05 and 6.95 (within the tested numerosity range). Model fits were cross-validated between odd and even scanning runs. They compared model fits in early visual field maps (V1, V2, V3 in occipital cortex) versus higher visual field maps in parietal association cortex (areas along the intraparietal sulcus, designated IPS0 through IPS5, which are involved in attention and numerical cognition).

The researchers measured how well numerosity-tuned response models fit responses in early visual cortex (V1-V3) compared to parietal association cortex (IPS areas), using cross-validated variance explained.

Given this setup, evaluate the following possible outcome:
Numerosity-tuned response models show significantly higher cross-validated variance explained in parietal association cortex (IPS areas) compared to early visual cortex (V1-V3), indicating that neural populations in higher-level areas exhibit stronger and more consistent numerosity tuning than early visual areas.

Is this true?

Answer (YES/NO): YES